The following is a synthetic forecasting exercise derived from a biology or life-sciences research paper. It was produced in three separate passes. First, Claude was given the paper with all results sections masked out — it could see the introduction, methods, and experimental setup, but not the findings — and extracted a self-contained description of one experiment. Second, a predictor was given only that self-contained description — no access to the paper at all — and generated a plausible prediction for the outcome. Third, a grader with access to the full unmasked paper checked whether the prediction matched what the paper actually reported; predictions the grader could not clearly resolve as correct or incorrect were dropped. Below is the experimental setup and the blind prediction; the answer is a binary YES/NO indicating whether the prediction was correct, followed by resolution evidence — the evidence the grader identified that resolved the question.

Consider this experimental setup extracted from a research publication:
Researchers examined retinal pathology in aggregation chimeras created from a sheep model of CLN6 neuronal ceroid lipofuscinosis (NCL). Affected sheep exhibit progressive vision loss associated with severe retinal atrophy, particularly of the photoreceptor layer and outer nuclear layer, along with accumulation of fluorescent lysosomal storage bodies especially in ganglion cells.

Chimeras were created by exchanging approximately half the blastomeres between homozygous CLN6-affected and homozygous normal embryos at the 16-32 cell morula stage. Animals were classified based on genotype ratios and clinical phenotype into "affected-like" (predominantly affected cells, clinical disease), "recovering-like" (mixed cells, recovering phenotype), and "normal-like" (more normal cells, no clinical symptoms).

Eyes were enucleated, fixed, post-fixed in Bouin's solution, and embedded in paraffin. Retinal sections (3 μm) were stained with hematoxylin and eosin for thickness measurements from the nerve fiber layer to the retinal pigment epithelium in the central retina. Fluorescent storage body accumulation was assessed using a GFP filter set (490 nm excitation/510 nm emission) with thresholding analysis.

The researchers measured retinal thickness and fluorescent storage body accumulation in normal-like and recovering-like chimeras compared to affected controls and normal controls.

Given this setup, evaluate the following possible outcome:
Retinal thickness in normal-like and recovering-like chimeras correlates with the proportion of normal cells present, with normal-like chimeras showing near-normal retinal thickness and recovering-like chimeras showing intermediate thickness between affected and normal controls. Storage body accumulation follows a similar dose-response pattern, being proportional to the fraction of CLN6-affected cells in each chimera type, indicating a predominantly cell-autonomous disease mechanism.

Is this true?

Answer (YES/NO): NO